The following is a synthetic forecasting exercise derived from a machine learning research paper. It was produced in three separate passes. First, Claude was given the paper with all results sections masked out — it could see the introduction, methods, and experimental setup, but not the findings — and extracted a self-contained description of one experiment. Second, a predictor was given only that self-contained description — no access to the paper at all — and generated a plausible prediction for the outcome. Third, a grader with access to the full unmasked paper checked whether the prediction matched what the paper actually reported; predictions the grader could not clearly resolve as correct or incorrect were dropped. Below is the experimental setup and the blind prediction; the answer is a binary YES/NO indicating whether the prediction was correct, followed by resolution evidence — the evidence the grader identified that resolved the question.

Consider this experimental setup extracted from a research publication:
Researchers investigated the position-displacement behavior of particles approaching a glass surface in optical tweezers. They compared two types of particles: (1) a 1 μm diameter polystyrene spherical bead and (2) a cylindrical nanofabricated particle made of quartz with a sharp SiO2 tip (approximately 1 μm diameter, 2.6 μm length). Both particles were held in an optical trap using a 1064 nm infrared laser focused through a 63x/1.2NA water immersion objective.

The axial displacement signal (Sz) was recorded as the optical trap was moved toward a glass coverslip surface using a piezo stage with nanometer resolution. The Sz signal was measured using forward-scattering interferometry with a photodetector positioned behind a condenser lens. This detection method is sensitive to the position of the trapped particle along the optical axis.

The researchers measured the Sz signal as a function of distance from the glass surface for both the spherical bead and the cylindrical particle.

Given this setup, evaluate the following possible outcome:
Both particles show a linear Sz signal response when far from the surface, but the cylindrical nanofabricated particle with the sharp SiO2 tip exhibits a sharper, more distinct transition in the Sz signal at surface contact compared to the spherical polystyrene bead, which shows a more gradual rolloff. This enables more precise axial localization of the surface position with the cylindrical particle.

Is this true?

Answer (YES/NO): NO